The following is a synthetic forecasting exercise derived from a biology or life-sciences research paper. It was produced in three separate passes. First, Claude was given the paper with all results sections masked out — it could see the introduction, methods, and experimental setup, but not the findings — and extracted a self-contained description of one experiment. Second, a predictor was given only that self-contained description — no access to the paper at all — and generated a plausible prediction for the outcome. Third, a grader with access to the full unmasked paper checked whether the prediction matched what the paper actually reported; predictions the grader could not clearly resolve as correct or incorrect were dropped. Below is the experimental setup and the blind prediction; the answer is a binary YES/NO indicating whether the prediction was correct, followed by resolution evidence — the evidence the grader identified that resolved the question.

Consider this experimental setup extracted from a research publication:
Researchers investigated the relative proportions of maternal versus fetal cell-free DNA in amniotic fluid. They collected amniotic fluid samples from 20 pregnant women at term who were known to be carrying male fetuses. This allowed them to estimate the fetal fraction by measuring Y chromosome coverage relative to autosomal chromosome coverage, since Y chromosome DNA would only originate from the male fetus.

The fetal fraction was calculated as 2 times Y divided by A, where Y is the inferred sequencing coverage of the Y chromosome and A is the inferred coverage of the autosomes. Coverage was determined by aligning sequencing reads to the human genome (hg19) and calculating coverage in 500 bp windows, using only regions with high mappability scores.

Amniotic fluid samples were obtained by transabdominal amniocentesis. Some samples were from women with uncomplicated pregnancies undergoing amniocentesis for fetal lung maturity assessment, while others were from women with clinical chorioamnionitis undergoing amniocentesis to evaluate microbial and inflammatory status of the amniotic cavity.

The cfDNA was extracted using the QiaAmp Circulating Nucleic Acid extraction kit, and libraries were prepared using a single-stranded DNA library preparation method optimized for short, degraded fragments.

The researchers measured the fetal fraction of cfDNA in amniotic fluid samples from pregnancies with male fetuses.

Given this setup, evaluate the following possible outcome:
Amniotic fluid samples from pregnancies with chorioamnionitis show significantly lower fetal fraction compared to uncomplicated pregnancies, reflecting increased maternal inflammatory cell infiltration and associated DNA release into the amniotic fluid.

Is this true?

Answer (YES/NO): YES